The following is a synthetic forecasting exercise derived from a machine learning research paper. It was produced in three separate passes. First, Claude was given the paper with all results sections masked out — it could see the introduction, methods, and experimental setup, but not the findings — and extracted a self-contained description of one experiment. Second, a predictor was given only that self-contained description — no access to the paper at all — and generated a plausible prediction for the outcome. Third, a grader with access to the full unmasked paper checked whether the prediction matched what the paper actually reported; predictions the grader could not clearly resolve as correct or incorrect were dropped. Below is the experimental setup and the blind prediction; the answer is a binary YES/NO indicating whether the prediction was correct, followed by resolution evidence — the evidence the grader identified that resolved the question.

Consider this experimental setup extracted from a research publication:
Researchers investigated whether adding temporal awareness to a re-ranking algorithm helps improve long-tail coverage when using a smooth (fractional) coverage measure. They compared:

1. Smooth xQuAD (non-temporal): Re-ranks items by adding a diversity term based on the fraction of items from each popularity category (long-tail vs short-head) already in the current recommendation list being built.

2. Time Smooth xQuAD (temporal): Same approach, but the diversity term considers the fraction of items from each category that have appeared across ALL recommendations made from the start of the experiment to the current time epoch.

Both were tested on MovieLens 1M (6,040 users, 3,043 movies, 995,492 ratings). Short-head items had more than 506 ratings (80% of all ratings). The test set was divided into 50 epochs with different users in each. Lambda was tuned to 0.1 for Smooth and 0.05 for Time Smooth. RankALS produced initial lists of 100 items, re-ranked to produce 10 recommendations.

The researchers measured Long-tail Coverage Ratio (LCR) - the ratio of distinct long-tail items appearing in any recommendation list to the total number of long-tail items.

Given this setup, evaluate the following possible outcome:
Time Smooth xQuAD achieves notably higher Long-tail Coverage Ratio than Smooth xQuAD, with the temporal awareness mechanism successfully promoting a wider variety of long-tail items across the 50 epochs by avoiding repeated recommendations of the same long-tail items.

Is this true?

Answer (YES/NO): YES